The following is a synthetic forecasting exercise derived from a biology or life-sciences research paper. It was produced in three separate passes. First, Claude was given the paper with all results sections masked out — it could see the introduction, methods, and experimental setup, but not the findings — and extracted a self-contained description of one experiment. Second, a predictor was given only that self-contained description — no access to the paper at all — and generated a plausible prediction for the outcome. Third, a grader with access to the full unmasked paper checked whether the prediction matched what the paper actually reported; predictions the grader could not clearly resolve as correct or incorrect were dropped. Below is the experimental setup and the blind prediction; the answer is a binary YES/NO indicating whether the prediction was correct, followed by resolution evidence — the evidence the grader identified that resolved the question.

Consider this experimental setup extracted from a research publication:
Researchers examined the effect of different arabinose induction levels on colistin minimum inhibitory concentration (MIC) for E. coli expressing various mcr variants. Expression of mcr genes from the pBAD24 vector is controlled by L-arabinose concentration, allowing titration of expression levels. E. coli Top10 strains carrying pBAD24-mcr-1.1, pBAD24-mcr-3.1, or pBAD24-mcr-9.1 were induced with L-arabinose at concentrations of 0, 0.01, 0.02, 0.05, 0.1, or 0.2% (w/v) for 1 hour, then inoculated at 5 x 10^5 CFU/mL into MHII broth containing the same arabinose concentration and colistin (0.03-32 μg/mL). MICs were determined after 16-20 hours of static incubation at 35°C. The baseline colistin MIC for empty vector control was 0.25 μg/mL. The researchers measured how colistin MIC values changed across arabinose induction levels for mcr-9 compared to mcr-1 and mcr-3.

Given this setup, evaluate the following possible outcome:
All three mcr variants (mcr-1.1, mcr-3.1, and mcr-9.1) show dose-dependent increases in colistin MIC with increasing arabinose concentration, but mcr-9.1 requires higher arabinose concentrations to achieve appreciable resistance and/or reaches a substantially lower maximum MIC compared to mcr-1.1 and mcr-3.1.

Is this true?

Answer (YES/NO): NO